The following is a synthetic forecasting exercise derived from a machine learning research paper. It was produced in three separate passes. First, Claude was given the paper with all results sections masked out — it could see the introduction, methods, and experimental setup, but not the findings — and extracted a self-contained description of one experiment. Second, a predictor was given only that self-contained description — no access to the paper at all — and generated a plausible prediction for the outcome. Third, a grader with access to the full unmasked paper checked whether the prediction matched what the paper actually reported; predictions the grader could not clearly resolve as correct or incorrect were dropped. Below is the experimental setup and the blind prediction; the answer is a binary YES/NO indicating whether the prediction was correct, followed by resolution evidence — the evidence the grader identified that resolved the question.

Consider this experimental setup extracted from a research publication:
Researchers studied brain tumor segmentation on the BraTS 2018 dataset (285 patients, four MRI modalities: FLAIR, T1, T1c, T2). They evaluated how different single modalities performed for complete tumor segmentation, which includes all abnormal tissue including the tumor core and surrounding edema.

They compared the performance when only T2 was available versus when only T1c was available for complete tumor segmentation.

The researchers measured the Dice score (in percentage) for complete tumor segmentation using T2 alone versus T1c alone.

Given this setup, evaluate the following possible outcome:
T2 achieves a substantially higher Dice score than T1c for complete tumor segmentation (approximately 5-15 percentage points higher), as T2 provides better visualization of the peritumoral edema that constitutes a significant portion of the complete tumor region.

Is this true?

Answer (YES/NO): NO